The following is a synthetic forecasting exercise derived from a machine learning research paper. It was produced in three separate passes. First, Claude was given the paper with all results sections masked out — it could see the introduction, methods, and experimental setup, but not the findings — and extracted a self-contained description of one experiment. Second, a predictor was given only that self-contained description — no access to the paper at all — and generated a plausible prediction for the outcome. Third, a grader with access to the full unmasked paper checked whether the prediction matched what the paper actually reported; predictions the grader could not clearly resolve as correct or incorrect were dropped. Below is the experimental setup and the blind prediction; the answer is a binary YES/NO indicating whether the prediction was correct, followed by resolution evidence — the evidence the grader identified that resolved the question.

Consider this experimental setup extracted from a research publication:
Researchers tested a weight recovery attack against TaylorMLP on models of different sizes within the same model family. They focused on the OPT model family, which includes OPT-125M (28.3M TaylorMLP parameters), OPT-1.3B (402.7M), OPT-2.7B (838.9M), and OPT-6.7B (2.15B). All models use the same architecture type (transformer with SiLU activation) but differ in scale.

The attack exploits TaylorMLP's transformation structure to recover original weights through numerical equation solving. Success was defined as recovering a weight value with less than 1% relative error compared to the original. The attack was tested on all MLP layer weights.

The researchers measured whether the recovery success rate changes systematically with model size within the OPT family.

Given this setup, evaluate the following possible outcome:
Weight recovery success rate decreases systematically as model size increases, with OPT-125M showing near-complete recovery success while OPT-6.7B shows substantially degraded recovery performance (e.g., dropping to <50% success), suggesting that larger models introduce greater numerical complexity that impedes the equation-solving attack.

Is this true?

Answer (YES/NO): NO